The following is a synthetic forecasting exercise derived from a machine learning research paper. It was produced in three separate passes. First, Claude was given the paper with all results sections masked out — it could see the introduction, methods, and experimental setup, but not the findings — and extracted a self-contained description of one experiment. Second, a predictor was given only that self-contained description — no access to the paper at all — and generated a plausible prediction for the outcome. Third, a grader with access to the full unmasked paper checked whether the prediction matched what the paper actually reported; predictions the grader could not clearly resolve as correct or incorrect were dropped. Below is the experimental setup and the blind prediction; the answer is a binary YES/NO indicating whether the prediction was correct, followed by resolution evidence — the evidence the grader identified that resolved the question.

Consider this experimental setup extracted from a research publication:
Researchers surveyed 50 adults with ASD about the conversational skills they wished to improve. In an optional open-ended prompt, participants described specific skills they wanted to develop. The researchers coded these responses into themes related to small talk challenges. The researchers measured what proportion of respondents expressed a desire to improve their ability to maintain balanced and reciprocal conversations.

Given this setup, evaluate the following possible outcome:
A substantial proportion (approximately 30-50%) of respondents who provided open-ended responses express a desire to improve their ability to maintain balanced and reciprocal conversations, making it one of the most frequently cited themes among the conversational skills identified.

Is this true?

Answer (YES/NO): NO